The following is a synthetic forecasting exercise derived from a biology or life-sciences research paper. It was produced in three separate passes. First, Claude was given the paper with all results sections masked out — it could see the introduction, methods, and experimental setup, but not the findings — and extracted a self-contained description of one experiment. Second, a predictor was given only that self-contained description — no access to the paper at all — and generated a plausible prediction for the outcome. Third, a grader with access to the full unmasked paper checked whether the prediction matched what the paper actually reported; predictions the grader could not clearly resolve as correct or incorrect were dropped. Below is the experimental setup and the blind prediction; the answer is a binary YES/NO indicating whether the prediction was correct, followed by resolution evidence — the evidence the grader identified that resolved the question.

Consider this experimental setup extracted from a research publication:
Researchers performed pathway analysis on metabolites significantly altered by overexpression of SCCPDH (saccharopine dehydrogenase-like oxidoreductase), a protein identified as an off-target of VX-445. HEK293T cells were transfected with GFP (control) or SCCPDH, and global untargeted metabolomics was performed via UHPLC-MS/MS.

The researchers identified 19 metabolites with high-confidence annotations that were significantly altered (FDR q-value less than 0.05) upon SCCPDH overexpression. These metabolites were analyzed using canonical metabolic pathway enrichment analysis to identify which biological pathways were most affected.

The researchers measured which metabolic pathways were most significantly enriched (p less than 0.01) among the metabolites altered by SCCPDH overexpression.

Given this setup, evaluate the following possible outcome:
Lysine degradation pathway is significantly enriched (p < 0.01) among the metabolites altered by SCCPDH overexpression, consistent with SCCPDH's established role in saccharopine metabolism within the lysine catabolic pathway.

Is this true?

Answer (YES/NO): NO